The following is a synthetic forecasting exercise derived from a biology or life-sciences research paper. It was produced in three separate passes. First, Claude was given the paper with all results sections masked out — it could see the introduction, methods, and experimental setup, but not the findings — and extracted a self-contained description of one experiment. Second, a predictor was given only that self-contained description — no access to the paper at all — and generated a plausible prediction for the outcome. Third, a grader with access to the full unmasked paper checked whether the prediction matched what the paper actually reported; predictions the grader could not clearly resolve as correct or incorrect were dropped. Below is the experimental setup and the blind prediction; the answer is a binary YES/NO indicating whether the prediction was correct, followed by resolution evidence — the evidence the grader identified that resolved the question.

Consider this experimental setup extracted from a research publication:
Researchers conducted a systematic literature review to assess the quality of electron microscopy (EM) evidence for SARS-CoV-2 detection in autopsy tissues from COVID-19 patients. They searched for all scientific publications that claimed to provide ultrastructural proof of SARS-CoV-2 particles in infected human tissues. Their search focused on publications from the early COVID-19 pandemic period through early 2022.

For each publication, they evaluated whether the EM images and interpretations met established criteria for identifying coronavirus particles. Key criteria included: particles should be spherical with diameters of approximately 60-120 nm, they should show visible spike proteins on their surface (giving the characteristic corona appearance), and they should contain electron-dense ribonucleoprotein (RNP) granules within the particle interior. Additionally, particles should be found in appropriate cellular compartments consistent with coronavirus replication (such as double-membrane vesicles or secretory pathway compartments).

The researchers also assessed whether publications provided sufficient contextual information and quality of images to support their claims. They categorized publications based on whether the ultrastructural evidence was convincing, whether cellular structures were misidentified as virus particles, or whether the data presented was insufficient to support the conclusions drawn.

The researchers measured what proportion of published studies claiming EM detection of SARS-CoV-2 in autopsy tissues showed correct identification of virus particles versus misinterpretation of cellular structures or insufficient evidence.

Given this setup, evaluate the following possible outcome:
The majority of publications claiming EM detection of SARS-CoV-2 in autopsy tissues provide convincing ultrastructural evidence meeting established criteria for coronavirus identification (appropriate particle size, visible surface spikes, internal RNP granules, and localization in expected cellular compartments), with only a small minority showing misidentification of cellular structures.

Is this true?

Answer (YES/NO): NO